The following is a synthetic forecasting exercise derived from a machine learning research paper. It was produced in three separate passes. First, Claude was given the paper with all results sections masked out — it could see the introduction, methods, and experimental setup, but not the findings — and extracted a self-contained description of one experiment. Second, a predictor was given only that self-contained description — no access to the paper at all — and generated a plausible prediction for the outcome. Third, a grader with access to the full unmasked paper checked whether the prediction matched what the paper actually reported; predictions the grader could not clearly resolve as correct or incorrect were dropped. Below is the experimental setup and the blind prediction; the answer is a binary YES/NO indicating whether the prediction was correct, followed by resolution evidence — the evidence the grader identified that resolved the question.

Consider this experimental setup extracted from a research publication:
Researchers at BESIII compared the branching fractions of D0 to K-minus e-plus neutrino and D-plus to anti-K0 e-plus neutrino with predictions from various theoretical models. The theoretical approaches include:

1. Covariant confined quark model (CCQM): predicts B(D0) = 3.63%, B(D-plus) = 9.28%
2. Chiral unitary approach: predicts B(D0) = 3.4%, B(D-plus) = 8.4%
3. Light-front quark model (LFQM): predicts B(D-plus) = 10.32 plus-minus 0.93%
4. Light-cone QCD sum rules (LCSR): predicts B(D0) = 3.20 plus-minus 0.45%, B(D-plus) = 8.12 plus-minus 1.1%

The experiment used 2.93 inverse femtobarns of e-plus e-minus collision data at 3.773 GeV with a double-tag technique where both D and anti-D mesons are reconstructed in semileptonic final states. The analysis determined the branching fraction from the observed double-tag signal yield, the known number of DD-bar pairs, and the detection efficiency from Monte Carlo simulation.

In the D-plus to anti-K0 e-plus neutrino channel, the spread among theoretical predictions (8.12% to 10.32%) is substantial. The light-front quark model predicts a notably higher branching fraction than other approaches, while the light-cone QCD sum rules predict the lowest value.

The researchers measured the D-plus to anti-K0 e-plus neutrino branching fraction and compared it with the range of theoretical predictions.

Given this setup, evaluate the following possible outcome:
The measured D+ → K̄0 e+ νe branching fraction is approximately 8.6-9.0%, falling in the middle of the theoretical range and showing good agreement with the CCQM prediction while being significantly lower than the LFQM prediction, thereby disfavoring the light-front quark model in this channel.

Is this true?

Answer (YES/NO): NO